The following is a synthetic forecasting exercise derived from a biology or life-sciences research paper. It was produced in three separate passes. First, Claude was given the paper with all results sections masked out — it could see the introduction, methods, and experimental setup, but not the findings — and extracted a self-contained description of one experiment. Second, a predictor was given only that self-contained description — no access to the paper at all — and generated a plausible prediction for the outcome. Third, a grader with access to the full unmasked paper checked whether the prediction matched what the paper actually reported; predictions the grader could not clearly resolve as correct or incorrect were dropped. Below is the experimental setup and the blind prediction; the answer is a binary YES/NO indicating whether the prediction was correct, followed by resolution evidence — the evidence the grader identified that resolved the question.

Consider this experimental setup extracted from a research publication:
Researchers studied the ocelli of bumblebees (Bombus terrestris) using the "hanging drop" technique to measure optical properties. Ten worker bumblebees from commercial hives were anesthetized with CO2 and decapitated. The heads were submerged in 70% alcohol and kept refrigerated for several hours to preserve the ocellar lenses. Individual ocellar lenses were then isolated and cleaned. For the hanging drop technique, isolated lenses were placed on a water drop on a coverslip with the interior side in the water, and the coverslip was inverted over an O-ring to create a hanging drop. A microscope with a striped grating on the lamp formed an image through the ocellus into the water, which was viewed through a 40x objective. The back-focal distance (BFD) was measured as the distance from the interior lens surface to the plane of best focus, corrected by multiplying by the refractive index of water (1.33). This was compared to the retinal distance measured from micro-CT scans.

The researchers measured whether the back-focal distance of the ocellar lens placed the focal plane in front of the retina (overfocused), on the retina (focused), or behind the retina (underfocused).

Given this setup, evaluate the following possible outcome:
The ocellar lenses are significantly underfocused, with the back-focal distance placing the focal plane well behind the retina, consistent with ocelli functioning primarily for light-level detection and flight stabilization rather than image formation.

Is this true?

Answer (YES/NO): YES